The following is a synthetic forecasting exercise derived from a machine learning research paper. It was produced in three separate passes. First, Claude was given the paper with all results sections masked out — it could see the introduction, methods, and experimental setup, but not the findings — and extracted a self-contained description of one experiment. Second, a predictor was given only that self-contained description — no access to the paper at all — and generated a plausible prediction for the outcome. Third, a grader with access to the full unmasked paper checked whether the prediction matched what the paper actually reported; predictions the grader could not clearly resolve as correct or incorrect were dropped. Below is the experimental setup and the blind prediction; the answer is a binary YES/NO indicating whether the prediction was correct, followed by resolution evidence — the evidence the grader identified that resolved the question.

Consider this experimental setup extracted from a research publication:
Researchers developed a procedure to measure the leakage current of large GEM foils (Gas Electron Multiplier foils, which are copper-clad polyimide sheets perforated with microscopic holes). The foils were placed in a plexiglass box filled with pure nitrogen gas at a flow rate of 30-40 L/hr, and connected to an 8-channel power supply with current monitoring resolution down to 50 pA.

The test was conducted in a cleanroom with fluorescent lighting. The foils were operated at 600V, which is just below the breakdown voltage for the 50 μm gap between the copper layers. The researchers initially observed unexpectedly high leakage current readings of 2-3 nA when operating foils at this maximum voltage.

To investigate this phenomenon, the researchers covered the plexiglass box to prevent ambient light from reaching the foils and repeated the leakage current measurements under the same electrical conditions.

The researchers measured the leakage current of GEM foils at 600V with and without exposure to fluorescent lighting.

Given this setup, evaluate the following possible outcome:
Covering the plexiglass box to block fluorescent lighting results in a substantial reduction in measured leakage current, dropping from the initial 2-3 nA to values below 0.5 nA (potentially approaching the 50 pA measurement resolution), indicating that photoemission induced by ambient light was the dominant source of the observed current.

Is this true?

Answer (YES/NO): YES